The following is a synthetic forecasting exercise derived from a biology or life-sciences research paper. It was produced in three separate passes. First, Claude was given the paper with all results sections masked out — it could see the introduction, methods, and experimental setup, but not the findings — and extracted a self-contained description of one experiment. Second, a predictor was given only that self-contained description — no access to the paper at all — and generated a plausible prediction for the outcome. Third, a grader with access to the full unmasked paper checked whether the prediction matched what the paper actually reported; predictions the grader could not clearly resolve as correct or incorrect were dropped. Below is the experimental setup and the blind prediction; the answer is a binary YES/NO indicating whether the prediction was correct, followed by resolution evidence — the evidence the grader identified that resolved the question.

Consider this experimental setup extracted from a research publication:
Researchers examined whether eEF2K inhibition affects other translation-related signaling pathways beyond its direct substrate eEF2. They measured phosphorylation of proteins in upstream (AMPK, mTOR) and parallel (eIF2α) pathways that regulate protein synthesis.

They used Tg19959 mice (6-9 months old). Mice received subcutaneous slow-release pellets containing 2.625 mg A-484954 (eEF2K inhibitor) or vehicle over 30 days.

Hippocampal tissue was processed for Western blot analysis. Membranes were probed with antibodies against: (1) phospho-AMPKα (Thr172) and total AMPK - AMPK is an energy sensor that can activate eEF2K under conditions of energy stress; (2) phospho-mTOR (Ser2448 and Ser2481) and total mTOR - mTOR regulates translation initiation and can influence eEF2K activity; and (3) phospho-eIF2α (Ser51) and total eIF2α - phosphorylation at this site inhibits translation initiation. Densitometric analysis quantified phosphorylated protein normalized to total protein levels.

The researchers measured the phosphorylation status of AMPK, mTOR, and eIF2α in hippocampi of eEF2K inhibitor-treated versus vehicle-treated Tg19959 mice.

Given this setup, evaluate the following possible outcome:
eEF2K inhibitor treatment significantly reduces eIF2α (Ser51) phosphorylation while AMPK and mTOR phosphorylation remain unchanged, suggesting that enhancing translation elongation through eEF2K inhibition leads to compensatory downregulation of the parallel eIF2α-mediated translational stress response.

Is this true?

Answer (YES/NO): NO